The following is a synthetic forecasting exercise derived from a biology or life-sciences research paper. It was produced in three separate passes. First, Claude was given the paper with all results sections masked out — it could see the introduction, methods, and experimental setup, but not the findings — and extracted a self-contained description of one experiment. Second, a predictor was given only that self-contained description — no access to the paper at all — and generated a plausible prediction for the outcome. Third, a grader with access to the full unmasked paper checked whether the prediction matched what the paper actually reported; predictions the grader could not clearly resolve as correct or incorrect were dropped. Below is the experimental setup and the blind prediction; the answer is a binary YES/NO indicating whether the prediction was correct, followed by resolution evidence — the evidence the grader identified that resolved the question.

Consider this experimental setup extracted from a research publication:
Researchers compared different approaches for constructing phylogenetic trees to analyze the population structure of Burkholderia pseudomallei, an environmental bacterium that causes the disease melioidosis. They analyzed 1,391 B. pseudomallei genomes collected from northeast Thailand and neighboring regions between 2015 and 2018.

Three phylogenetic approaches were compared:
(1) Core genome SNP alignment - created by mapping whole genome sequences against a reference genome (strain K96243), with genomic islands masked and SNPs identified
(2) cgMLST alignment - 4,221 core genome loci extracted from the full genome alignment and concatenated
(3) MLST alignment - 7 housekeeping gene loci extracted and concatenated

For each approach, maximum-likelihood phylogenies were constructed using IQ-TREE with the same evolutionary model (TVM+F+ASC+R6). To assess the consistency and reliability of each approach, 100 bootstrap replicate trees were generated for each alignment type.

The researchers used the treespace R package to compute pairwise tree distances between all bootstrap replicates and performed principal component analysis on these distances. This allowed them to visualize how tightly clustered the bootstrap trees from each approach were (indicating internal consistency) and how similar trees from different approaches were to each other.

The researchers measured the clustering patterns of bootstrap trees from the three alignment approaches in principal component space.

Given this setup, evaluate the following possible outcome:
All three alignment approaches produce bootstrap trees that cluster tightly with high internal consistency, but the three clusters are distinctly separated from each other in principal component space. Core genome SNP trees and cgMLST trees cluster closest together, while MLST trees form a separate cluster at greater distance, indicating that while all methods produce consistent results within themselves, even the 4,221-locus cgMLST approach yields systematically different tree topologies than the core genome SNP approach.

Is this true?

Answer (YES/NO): NO